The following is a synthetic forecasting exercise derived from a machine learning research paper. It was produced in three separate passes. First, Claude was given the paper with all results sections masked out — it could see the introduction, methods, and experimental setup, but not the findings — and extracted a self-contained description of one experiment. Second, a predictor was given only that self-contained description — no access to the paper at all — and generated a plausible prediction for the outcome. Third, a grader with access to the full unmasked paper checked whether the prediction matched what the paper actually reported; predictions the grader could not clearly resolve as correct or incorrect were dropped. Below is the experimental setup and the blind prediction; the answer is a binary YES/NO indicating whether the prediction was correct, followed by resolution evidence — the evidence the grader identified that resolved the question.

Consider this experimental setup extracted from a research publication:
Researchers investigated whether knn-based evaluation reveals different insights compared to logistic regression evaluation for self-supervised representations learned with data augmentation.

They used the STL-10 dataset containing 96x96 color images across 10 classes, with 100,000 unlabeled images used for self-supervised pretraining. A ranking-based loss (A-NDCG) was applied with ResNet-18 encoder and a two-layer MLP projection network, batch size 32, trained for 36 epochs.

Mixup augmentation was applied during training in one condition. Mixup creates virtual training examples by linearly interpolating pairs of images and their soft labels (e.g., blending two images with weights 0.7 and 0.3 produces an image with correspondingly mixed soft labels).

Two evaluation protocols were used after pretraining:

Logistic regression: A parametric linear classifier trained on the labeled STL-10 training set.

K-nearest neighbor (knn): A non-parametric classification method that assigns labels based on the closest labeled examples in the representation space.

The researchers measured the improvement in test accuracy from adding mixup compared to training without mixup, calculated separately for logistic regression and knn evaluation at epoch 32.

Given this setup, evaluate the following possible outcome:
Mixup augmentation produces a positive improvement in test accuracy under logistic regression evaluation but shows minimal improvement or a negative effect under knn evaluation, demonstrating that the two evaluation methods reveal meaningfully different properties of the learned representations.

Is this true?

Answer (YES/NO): NO